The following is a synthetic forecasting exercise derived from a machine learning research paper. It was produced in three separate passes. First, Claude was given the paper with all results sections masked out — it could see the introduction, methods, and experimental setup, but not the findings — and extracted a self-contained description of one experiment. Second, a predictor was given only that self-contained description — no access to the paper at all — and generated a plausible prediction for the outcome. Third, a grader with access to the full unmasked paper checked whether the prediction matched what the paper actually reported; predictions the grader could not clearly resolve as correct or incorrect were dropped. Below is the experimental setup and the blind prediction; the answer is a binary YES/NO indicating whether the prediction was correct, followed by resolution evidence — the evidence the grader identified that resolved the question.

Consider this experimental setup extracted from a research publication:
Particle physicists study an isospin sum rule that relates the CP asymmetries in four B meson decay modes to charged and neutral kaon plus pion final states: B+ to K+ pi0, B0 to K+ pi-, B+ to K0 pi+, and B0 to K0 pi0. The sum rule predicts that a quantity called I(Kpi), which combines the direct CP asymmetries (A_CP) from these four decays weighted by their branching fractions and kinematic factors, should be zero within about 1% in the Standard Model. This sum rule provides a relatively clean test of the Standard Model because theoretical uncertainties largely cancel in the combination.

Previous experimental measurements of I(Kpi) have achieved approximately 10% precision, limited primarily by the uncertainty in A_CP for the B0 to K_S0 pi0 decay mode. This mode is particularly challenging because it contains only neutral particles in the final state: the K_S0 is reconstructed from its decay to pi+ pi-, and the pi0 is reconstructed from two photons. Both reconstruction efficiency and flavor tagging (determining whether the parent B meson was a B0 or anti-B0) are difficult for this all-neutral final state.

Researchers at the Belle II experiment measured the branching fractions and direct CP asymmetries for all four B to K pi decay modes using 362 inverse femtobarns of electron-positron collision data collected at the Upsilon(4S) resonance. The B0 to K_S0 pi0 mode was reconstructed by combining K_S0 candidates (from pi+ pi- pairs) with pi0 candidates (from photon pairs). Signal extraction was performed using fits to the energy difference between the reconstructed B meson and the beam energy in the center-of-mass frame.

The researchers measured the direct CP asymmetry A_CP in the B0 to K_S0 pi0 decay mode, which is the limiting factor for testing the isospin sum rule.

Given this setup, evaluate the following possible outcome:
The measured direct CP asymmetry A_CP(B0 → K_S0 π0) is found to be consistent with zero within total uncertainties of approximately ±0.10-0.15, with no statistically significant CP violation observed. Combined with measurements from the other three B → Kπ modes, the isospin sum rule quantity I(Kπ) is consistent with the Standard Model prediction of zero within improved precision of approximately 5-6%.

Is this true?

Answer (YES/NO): NO